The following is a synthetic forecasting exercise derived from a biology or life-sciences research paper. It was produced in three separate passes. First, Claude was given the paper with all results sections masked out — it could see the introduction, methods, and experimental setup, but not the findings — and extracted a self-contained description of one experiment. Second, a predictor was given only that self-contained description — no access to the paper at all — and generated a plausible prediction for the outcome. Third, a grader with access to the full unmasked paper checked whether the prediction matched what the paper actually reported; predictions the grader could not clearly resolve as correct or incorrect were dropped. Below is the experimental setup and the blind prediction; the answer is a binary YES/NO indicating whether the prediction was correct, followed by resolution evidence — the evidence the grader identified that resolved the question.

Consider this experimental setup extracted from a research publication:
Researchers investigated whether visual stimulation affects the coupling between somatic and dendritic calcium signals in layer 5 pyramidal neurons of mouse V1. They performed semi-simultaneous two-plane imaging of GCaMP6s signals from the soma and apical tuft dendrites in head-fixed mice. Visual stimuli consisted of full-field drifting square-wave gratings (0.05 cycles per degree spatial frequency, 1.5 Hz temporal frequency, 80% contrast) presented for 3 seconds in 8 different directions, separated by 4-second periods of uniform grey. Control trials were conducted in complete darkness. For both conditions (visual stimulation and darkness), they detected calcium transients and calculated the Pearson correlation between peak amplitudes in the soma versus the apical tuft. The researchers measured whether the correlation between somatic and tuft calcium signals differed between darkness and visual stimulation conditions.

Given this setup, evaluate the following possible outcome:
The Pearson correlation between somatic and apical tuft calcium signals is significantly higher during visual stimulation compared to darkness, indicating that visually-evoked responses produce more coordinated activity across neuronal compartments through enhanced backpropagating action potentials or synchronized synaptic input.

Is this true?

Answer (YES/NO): NO